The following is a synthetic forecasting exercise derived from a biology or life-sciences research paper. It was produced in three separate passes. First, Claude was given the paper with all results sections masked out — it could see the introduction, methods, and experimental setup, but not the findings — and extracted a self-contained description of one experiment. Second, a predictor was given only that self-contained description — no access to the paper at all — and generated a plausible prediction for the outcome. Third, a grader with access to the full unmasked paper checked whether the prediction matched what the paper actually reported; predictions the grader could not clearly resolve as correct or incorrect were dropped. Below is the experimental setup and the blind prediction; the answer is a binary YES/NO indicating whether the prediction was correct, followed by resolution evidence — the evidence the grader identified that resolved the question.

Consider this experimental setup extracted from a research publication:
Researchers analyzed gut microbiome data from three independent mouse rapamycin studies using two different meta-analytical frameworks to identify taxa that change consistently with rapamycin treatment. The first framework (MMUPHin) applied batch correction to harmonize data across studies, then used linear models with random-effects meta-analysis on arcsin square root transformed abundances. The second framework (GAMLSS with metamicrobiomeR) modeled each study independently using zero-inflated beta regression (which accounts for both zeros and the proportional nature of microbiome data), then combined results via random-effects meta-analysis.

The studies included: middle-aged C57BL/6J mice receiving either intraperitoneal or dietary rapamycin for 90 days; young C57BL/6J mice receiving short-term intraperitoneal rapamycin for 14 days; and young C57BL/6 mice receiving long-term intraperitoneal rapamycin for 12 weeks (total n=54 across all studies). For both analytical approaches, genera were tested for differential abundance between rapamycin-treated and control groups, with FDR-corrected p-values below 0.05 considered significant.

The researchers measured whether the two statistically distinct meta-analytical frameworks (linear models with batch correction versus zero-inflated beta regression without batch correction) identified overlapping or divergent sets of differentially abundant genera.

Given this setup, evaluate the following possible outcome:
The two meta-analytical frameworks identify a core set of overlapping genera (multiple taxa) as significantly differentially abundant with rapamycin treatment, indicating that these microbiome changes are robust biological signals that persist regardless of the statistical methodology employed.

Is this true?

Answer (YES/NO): YES